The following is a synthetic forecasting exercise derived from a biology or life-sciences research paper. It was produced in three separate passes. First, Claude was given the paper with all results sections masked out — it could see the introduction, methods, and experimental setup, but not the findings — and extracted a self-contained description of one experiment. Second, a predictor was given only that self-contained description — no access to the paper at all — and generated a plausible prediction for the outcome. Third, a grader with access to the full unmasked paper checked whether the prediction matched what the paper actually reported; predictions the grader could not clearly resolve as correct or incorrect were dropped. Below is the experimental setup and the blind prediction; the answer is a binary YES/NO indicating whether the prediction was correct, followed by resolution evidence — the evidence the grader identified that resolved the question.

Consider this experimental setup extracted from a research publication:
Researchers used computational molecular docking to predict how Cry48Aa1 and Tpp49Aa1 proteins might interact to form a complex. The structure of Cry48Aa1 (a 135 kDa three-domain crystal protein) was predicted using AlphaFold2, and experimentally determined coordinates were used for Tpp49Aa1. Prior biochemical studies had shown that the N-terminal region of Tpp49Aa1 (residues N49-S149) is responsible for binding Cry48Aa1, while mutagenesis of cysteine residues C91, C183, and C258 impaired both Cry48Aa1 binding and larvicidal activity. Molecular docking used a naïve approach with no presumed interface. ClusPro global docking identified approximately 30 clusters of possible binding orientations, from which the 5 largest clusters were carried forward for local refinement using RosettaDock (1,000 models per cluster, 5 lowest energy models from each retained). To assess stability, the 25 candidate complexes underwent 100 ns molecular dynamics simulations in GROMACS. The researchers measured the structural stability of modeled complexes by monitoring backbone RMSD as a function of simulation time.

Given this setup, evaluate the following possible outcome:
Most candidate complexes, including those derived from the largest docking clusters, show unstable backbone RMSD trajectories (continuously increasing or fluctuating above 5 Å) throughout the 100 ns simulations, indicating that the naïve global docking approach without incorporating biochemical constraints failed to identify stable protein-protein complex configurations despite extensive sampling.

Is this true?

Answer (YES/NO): NO